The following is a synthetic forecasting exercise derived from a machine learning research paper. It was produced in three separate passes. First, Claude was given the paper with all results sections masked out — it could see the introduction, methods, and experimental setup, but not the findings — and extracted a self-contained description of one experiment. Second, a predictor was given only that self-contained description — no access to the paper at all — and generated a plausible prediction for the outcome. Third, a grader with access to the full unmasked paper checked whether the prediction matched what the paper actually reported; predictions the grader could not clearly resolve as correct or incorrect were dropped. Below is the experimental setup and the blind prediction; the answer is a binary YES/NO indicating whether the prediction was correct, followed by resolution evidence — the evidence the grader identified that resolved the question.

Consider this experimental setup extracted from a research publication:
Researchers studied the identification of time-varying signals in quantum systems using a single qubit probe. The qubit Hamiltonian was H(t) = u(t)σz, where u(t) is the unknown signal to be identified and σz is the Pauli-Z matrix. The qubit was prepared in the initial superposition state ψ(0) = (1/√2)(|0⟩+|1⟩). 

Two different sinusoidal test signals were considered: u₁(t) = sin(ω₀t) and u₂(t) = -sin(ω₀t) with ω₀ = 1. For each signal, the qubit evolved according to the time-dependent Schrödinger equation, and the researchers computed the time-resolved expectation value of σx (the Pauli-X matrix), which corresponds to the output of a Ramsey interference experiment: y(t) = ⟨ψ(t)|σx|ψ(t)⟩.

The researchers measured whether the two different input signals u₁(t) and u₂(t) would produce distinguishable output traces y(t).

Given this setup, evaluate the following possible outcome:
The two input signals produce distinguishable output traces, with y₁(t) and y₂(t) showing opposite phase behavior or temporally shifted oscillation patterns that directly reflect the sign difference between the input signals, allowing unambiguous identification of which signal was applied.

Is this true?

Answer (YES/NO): NO